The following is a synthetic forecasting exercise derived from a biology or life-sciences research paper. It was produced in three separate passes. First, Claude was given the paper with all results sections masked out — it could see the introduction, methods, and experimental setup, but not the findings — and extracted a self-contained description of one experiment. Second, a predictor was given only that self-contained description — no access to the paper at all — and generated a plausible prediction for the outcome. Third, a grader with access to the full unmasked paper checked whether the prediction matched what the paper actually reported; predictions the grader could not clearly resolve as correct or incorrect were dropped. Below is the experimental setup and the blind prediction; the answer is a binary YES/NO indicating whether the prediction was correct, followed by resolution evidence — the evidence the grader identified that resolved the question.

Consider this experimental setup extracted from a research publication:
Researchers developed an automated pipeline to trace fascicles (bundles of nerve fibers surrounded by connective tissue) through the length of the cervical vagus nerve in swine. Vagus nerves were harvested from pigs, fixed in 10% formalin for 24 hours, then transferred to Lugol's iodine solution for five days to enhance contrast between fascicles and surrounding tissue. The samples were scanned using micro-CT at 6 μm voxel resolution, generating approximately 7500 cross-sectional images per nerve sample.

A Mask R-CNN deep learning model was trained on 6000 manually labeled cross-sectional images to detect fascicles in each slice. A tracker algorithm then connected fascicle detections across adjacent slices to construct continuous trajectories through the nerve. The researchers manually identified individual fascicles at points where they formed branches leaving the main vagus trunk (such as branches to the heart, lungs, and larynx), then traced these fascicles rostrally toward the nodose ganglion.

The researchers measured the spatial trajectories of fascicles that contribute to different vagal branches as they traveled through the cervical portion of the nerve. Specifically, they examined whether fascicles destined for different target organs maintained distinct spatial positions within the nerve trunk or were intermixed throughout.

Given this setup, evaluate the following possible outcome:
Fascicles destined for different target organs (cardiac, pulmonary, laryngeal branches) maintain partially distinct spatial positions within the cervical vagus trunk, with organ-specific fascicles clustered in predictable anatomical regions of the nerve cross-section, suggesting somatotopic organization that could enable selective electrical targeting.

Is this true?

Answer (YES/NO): YES